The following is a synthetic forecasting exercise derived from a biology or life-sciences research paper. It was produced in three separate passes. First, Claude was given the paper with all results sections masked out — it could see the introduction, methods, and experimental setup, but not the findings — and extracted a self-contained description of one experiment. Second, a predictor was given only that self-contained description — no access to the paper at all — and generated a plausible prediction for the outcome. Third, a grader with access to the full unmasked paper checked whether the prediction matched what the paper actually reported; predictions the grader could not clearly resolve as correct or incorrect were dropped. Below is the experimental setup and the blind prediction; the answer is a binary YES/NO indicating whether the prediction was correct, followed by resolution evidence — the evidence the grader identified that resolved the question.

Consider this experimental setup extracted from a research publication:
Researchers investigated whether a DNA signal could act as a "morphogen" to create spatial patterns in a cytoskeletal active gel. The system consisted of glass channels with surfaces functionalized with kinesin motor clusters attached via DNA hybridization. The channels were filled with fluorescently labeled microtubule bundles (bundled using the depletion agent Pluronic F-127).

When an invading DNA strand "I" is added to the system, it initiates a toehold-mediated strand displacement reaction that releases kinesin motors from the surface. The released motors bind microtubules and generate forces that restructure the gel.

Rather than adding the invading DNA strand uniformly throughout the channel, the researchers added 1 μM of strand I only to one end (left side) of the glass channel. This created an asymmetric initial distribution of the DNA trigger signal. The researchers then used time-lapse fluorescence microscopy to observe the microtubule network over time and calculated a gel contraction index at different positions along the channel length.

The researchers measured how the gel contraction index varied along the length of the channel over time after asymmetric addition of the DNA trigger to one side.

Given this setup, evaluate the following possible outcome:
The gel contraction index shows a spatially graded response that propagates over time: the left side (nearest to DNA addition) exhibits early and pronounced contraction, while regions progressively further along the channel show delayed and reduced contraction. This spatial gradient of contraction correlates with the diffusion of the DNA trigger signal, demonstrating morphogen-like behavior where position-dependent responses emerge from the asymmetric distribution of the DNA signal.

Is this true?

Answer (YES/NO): YES